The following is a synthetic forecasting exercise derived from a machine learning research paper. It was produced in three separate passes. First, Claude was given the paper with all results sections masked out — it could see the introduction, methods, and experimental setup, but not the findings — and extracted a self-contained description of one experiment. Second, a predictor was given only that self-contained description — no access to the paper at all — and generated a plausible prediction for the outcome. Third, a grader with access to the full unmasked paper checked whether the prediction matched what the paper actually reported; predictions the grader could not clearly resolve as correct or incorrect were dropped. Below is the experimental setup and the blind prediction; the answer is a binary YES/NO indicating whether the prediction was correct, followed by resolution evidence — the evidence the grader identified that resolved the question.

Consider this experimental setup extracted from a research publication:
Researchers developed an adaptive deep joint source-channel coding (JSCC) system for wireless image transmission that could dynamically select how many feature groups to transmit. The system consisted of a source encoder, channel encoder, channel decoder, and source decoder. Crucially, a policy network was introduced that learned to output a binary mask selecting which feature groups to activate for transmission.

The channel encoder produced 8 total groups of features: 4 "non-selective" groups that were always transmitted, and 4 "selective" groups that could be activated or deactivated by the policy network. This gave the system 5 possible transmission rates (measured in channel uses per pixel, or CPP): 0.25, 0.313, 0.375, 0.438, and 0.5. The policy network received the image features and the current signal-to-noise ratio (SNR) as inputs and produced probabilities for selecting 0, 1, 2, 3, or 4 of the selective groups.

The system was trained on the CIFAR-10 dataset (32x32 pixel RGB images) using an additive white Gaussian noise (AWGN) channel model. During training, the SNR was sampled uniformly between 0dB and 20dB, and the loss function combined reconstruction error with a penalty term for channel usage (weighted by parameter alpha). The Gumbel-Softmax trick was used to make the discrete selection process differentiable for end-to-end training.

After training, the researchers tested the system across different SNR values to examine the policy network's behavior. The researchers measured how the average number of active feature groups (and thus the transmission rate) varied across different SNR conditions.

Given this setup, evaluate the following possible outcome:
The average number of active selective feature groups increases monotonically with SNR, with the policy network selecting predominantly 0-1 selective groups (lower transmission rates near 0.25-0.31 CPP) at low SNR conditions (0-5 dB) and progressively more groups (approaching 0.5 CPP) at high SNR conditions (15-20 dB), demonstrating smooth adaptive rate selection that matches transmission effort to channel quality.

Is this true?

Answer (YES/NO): NO